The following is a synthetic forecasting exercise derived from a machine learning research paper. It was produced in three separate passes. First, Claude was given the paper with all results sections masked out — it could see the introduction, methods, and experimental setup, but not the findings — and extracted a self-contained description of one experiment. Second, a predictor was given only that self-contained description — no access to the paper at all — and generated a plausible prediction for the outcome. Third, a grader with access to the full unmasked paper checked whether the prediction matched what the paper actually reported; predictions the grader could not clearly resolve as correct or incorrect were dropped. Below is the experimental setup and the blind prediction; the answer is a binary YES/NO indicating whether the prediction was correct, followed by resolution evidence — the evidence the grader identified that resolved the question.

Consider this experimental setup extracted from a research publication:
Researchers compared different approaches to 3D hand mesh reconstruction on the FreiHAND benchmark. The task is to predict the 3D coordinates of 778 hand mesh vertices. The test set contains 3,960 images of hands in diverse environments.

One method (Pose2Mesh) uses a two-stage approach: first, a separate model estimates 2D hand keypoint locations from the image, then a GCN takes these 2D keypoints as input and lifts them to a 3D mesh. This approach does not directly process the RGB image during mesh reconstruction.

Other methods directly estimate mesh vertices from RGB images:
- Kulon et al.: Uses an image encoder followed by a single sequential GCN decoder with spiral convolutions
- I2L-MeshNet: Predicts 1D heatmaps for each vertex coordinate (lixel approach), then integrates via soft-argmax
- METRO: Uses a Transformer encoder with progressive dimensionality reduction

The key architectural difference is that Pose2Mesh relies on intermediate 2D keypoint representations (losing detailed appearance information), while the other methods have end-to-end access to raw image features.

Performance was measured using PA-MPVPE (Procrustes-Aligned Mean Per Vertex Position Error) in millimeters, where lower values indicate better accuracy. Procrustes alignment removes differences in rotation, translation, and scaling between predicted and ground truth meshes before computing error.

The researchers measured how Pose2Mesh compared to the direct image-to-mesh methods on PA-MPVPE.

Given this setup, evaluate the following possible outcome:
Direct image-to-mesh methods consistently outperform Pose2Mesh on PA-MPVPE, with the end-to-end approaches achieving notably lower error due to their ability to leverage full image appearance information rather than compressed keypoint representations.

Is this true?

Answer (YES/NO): NO